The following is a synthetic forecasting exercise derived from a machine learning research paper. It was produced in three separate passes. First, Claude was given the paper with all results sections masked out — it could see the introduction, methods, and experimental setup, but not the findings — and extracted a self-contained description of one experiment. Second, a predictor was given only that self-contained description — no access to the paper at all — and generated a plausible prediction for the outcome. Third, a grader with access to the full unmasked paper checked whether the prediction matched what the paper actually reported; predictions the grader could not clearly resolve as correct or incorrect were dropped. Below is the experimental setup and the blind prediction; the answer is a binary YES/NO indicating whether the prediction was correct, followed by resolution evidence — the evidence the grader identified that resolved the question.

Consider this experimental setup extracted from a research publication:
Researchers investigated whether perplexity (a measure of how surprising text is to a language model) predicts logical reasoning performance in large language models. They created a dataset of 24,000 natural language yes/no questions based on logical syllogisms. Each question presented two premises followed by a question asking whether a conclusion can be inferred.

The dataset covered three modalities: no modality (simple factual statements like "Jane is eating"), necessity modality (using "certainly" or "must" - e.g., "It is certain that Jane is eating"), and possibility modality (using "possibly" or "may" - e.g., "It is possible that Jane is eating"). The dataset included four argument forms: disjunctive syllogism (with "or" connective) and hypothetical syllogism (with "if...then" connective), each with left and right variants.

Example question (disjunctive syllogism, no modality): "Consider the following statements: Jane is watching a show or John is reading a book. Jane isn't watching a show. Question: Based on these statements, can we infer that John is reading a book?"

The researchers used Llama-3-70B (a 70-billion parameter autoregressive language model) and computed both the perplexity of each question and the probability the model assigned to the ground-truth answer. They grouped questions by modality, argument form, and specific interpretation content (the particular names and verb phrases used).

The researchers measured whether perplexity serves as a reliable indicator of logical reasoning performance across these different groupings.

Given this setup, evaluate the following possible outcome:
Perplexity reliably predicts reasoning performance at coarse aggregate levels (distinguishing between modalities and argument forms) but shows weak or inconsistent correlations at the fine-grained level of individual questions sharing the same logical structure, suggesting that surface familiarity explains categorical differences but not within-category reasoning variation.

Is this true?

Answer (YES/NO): NO